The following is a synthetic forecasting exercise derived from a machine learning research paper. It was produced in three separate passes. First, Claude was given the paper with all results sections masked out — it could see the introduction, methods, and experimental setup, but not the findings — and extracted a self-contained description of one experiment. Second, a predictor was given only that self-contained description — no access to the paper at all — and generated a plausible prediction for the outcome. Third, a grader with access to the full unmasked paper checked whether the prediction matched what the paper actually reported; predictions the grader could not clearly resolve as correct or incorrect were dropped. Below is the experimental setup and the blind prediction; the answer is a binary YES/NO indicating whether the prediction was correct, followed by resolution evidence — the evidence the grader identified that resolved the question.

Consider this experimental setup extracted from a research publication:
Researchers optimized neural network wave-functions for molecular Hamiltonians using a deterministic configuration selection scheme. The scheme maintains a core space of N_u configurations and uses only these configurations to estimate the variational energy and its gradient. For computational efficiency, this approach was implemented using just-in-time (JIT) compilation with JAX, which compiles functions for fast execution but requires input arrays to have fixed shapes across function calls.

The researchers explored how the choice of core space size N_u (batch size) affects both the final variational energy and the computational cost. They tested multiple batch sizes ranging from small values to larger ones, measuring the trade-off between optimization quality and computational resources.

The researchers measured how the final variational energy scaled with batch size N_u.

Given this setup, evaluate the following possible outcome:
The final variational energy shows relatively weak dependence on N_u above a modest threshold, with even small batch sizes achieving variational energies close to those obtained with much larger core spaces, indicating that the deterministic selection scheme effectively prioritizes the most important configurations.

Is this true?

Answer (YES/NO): NO